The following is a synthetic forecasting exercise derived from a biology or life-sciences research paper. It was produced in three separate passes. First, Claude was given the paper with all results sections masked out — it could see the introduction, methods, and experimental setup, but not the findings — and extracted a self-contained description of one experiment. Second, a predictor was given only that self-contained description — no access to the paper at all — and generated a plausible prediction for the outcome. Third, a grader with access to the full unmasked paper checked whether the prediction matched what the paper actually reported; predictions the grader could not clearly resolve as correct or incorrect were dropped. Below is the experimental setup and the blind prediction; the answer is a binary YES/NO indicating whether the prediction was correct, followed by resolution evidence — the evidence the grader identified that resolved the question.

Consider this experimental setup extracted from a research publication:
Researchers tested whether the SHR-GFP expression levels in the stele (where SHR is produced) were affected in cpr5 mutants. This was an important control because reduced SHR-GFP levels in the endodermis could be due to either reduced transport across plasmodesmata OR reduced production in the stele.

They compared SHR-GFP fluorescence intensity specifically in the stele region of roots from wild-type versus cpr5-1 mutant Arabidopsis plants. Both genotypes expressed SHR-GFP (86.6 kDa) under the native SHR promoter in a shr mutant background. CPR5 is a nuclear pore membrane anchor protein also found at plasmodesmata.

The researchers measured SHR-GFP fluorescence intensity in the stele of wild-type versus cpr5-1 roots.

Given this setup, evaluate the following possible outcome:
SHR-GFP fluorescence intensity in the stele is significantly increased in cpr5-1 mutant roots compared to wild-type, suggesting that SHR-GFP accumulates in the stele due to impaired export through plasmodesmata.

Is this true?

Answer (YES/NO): NO